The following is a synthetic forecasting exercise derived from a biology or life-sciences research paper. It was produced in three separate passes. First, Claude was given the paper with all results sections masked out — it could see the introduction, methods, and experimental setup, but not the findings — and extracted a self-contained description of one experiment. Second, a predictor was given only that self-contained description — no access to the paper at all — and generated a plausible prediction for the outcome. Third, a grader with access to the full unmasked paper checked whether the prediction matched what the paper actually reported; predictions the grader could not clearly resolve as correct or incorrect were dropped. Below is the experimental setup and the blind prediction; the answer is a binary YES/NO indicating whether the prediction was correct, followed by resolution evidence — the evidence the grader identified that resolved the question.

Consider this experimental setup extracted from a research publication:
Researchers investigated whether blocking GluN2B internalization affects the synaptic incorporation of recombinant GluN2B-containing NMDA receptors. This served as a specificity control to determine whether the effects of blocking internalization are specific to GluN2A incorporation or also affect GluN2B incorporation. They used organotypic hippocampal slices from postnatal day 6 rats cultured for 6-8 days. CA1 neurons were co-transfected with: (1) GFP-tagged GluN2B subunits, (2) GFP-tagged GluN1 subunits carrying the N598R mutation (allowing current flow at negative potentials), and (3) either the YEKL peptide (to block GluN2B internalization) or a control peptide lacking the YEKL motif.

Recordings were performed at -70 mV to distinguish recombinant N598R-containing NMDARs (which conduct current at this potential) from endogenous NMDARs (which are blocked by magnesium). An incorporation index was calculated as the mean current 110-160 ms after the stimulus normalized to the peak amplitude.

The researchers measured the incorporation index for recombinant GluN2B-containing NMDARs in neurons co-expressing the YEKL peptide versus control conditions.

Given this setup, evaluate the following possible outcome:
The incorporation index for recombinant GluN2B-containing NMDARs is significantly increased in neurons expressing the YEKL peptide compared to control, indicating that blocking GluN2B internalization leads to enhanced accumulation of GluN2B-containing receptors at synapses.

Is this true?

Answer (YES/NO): NO